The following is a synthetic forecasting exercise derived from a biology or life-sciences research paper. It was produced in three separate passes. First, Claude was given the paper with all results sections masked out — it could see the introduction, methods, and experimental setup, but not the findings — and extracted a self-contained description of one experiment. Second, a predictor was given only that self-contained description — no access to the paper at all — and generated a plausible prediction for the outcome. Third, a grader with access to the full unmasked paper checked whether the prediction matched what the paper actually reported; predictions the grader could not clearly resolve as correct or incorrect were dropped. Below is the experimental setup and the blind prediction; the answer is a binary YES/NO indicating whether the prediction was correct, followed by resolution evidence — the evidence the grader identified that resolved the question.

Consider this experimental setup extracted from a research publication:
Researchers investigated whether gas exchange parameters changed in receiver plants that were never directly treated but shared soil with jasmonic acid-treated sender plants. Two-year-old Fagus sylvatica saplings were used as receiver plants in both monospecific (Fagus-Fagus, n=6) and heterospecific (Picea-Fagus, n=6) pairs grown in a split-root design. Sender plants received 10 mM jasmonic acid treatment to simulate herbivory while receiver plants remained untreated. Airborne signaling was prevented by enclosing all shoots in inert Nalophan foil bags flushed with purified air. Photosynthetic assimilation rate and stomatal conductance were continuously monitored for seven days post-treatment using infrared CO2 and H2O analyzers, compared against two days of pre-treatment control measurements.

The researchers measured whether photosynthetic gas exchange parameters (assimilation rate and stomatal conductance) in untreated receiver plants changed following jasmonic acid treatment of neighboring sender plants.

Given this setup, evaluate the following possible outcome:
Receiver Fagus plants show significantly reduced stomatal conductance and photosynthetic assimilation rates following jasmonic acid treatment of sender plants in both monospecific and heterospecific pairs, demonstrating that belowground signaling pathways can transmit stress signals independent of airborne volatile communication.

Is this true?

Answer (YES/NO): NO